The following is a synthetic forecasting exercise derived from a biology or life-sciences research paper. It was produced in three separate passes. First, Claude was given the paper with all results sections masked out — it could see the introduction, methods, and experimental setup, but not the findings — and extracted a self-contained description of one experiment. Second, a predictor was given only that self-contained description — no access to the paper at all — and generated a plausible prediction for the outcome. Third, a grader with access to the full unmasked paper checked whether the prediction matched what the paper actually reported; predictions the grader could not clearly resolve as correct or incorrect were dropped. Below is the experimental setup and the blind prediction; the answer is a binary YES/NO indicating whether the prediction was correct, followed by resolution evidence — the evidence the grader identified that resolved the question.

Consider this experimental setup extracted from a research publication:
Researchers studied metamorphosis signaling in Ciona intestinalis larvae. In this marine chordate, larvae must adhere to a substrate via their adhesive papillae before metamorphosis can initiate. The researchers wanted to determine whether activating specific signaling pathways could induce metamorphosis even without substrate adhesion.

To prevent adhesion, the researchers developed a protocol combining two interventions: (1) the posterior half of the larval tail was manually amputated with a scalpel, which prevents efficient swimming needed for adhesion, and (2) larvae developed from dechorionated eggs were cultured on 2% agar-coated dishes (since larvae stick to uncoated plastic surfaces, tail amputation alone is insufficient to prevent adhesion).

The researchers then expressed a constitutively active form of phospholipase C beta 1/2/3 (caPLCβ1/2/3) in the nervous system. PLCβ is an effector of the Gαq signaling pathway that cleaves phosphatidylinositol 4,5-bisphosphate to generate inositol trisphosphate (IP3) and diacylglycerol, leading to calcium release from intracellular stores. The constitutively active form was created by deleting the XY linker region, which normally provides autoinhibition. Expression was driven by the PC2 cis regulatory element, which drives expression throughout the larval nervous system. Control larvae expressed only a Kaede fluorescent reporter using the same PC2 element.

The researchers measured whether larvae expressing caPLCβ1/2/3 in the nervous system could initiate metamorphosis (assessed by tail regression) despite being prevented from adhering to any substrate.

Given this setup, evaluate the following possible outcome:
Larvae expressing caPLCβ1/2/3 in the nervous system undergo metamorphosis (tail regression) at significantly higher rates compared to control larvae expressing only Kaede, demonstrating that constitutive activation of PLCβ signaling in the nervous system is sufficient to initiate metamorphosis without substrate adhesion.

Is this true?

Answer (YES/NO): YES